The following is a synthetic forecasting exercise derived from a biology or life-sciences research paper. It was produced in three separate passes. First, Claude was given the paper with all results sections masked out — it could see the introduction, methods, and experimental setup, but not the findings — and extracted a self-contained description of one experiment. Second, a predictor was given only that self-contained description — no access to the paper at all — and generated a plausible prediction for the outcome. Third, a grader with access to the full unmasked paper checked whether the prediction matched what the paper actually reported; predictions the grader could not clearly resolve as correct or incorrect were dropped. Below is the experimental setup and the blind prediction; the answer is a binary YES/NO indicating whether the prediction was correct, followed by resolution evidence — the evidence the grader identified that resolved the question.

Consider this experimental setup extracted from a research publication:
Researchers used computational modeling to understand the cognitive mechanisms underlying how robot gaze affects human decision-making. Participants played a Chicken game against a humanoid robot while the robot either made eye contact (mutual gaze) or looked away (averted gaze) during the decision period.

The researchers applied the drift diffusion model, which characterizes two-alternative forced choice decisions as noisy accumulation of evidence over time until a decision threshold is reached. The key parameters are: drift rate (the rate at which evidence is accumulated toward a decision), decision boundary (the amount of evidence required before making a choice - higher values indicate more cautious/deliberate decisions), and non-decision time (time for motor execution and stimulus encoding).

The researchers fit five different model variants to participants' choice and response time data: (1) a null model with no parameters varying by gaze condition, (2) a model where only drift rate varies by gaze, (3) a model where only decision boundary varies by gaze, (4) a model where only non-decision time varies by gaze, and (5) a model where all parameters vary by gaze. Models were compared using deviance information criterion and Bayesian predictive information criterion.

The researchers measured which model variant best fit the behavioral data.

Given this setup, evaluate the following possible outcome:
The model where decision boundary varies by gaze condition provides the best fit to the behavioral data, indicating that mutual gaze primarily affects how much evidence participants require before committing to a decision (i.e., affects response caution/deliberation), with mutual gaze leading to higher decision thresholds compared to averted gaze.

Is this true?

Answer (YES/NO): NO